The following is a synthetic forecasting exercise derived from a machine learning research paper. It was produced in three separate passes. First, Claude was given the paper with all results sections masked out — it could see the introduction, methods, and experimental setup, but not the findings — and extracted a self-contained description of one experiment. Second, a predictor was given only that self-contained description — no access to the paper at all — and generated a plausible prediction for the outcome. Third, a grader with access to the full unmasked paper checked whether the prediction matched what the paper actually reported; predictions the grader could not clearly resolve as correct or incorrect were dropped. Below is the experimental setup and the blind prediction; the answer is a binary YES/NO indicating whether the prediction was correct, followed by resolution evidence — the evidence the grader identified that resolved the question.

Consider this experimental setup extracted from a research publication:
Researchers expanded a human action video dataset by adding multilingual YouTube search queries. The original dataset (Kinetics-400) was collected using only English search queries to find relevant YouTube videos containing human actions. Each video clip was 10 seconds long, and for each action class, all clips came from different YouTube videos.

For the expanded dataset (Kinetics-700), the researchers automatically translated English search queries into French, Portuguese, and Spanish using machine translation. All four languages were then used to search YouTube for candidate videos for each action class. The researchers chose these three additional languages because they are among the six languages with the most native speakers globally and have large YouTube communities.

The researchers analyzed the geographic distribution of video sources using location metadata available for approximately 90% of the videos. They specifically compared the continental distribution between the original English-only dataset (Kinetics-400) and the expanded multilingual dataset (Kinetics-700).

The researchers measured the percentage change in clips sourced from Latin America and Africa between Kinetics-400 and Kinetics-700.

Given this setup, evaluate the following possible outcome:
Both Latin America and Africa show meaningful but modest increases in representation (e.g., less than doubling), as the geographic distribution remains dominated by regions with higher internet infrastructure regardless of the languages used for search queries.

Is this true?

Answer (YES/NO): NO